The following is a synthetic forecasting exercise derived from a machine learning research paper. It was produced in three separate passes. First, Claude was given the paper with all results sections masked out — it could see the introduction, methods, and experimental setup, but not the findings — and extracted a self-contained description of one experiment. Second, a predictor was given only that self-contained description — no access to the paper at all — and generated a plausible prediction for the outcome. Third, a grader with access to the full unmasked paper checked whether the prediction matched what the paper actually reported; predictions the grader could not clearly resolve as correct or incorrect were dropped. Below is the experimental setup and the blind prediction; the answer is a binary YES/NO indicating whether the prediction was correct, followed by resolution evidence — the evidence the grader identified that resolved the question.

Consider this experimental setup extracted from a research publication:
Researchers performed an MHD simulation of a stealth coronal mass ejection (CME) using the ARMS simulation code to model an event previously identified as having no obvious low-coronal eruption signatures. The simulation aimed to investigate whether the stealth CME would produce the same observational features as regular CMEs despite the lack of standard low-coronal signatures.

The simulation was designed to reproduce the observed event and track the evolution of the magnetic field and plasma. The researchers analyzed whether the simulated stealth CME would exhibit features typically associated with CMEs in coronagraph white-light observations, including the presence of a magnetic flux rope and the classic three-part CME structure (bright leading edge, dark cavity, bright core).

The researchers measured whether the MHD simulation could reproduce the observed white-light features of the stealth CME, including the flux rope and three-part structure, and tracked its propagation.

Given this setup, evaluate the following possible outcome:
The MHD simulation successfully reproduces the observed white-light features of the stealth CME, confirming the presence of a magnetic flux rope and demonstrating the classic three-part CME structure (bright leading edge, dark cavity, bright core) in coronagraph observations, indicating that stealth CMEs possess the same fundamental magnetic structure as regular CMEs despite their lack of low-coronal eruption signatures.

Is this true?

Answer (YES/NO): YES